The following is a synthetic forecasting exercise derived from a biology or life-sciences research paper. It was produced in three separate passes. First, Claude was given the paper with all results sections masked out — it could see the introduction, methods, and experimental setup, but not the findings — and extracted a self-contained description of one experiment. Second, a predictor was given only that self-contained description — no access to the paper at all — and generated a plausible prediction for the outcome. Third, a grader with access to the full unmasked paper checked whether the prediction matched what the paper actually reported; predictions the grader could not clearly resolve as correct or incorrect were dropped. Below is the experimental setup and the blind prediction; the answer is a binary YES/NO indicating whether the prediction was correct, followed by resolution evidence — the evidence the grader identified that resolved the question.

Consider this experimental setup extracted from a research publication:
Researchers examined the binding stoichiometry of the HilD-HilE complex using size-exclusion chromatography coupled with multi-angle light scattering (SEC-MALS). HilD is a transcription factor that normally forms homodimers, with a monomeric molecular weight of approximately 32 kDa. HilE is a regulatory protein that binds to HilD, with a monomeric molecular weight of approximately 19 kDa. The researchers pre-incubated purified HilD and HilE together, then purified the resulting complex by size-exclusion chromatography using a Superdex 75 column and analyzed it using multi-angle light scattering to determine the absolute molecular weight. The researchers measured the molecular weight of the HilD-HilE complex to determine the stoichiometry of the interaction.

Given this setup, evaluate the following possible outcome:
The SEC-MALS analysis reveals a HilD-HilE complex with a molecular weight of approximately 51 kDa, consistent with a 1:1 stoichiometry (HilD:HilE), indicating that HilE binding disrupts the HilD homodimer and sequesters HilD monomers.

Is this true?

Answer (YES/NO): YES